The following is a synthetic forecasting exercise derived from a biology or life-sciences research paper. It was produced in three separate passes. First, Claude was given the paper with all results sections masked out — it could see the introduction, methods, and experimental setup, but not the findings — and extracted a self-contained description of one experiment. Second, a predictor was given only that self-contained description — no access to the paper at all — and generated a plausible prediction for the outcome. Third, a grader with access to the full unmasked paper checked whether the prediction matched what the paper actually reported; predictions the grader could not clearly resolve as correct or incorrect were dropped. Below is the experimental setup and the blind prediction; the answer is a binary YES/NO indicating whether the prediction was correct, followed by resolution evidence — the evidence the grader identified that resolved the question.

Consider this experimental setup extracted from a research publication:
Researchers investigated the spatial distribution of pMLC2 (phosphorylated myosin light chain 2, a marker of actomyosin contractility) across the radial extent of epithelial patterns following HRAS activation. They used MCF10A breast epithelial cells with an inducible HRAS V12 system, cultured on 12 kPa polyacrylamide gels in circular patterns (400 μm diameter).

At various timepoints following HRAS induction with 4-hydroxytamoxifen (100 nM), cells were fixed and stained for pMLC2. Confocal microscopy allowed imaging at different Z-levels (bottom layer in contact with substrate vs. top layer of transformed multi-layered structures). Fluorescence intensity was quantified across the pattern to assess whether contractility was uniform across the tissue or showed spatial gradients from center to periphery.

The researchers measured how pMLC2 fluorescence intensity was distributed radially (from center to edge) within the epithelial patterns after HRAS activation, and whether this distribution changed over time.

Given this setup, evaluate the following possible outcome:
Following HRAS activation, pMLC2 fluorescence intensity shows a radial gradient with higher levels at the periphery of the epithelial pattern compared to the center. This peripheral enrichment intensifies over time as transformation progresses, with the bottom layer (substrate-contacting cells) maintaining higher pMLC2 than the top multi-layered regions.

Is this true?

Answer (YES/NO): YES